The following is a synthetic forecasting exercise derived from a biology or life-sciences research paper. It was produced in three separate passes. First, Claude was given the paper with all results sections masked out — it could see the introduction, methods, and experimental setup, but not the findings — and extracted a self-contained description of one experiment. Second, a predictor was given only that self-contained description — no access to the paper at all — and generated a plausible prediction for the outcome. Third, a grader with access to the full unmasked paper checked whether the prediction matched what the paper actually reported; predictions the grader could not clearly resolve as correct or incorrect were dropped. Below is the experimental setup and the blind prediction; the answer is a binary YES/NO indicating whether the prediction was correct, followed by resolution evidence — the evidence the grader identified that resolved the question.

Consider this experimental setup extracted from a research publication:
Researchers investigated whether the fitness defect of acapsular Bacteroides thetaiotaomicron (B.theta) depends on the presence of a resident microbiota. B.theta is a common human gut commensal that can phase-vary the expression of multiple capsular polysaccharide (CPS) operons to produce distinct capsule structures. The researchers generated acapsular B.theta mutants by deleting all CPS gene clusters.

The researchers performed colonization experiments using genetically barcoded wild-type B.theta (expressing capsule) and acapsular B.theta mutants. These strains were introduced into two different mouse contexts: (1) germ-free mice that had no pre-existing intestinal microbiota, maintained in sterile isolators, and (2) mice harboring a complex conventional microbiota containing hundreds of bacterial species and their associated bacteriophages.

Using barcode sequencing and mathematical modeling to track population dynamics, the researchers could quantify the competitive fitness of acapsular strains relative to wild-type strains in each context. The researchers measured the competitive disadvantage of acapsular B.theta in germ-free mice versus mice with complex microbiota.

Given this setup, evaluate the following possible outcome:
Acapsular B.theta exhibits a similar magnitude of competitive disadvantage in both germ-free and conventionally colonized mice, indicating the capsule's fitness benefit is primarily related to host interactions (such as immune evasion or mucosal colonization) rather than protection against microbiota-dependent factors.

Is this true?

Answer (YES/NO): NO